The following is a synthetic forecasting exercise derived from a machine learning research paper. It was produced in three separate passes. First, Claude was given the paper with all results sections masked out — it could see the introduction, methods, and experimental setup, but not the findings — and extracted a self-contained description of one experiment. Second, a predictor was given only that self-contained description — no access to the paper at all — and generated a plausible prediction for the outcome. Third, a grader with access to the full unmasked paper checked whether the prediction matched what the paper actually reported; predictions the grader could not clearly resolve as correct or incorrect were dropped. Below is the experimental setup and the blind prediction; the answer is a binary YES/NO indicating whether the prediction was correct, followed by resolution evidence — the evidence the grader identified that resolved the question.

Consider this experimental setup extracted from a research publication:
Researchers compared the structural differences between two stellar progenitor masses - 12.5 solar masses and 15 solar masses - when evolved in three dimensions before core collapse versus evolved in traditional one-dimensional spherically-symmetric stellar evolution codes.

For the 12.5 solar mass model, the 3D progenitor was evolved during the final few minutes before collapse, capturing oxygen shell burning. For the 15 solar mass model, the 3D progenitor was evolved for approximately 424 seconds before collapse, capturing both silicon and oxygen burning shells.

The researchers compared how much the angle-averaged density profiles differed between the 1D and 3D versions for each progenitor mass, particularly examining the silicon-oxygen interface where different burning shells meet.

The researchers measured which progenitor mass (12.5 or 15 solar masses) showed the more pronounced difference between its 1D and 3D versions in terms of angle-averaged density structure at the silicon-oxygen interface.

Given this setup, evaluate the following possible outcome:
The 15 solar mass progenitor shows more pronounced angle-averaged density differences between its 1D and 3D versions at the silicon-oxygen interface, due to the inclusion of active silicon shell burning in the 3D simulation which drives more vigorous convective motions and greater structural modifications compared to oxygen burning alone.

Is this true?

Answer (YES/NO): NO